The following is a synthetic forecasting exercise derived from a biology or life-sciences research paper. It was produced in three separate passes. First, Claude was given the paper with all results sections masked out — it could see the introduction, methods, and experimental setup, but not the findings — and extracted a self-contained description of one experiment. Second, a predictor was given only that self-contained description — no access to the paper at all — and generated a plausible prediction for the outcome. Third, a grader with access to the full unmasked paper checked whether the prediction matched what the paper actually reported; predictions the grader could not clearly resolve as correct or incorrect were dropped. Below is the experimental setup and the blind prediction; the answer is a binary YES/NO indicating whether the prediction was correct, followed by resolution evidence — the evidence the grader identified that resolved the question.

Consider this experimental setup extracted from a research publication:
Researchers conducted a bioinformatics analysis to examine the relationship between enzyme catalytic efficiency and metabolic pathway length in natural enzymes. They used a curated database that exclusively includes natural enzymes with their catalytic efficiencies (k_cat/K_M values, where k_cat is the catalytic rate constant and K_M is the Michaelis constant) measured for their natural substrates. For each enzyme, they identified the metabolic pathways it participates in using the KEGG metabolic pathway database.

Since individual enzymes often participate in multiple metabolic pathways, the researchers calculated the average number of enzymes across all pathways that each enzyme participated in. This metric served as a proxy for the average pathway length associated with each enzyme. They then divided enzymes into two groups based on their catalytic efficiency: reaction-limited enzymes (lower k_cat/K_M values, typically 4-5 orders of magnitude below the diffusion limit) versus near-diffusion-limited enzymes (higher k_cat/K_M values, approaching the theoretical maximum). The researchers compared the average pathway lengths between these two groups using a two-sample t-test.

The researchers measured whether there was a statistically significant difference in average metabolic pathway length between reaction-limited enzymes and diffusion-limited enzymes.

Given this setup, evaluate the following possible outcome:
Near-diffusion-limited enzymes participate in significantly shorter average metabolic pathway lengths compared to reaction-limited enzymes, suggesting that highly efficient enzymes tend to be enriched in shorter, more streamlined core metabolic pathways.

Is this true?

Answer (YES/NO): YES